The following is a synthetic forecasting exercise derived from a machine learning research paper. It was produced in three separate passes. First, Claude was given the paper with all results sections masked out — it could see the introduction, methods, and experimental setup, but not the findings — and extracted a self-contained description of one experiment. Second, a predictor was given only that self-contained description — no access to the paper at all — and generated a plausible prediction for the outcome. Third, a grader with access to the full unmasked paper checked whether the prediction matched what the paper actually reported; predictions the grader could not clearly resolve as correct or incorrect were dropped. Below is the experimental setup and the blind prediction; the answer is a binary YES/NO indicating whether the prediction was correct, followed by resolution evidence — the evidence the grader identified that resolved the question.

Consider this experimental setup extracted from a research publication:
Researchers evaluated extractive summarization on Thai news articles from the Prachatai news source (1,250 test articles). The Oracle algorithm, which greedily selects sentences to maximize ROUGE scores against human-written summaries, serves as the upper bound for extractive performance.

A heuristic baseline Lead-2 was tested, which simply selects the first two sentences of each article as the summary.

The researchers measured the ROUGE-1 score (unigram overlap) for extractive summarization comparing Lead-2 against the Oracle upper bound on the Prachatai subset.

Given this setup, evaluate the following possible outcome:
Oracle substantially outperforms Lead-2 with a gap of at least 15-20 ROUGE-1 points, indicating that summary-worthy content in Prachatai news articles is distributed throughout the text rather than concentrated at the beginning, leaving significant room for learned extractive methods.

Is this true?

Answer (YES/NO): YES